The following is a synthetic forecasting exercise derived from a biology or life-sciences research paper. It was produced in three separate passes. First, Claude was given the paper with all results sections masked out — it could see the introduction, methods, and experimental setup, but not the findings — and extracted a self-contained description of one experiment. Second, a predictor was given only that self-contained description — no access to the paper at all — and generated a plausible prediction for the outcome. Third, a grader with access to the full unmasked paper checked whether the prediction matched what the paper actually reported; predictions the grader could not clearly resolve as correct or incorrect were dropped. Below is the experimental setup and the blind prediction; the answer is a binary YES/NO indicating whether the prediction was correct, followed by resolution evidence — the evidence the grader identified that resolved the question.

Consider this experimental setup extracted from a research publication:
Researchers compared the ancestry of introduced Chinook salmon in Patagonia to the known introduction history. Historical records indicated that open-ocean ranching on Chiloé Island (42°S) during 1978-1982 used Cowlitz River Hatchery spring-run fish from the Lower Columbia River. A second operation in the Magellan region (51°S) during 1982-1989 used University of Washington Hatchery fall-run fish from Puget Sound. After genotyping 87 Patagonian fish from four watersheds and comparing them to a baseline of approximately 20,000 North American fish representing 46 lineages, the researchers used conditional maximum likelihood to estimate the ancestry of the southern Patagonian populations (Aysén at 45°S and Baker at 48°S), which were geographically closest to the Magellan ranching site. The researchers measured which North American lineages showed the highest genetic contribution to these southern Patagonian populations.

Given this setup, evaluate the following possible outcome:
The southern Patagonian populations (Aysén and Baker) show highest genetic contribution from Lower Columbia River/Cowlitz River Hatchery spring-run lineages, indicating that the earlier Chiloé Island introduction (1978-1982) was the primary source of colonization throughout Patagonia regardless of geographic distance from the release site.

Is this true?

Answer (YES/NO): YES